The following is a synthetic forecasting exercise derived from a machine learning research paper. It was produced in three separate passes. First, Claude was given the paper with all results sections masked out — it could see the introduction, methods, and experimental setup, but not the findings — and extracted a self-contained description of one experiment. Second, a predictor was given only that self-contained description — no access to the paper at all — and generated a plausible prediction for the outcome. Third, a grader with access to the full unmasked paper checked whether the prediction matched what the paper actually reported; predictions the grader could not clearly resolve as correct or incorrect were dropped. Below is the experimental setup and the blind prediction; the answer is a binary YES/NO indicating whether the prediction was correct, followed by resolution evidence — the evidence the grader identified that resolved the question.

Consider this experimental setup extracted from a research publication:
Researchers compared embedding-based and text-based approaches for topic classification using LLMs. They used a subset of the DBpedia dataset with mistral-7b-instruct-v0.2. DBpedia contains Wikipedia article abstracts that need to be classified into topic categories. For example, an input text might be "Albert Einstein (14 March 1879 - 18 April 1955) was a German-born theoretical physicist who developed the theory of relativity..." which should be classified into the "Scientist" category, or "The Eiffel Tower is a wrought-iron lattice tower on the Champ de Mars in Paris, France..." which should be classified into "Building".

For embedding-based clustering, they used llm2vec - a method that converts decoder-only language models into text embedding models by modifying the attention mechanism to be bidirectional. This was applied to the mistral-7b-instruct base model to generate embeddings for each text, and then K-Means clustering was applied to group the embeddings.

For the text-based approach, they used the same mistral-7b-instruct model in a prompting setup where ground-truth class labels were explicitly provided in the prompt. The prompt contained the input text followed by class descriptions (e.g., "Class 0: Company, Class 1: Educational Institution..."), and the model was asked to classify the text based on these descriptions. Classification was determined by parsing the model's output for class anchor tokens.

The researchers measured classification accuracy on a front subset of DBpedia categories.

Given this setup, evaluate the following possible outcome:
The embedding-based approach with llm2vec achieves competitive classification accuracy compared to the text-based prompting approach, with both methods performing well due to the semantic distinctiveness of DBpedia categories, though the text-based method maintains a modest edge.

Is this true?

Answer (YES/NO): NO